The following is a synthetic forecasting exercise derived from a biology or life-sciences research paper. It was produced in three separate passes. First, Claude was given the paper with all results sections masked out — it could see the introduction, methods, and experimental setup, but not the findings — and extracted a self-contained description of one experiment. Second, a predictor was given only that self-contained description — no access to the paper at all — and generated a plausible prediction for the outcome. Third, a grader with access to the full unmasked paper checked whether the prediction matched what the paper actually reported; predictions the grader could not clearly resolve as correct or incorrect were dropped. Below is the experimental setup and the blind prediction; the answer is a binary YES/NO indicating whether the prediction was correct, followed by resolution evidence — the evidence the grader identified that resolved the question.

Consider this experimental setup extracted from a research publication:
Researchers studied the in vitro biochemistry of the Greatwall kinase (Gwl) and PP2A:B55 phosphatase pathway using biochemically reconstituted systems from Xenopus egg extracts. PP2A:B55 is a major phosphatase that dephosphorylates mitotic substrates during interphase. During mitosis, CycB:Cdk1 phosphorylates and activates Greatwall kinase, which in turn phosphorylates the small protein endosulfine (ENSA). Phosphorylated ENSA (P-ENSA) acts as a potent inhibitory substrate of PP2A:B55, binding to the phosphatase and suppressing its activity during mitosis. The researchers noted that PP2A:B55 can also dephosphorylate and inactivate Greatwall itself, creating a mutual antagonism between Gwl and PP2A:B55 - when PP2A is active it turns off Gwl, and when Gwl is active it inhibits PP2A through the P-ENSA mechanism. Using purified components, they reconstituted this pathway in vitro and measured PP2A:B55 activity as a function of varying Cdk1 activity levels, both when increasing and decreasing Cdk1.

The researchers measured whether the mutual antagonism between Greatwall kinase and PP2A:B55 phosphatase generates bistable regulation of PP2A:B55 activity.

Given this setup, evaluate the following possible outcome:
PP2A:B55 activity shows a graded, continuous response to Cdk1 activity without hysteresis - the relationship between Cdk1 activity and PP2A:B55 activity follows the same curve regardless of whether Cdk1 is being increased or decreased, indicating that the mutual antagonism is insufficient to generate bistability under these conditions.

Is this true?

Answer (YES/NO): NO